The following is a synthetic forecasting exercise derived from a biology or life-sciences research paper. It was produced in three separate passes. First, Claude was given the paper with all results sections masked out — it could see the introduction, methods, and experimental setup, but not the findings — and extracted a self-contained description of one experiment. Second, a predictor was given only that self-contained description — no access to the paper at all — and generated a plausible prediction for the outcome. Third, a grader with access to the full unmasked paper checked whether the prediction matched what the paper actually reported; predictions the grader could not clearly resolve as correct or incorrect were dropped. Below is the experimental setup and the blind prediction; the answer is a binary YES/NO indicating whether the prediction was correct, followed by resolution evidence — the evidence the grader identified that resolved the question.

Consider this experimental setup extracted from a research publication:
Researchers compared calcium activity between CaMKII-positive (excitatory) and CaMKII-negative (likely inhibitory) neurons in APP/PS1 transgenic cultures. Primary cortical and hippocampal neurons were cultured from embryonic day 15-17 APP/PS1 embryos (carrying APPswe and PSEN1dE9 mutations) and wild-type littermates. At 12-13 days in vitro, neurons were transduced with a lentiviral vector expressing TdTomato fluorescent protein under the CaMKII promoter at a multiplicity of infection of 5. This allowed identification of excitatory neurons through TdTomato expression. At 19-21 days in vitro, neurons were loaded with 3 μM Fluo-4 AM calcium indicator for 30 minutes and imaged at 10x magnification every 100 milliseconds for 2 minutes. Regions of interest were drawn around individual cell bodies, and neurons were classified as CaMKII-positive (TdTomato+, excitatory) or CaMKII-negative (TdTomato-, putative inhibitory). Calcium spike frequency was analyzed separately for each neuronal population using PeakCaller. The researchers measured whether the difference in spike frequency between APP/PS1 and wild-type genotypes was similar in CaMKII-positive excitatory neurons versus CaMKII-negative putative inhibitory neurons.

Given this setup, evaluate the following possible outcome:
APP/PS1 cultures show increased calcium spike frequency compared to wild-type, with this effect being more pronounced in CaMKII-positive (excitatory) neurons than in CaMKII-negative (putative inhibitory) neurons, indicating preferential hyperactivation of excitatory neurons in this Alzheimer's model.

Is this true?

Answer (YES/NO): YES